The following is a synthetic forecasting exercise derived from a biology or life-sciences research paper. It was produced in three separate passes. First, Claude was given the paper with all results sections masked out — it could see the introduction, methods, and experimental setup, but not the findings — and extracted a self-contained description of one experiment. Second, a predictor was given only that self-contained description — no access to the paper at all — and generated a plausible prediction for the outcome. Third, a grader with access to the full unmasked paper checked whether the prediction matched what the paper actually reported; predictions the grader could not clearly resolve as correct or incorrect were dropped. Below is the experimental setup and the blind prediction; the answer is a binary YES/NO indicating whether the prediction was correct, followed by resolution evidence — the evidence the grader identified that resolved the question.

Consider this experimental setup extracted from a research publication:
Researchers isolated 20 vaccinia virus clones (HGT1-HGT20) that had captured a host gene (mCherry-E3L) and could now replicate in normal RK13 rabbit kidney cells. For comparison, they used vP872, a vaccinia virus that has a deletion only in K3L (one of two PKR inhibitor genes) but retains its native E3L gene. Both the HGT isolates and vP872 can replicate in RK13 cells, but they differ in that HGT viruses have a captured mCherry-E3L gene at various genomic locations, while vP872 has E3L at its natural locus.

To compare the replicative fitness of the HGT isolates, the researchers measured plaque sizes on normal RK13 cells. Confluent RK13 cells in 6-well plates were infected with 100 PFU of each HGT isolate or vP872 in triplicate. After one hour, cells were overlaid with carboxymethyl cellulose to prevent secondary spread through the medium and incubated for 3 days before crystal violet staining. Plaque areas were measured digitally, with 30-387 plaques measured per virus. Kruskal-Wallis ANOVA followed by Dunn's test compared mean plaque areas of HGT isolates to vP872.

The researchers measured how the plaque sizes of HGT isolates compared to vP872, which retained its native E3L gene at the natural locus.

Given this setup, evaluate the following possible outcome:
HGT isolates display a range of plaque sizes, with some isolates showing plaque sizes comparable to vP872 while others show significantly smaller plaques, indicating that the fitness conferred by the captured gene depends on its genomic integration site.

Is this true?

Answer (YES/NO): YES